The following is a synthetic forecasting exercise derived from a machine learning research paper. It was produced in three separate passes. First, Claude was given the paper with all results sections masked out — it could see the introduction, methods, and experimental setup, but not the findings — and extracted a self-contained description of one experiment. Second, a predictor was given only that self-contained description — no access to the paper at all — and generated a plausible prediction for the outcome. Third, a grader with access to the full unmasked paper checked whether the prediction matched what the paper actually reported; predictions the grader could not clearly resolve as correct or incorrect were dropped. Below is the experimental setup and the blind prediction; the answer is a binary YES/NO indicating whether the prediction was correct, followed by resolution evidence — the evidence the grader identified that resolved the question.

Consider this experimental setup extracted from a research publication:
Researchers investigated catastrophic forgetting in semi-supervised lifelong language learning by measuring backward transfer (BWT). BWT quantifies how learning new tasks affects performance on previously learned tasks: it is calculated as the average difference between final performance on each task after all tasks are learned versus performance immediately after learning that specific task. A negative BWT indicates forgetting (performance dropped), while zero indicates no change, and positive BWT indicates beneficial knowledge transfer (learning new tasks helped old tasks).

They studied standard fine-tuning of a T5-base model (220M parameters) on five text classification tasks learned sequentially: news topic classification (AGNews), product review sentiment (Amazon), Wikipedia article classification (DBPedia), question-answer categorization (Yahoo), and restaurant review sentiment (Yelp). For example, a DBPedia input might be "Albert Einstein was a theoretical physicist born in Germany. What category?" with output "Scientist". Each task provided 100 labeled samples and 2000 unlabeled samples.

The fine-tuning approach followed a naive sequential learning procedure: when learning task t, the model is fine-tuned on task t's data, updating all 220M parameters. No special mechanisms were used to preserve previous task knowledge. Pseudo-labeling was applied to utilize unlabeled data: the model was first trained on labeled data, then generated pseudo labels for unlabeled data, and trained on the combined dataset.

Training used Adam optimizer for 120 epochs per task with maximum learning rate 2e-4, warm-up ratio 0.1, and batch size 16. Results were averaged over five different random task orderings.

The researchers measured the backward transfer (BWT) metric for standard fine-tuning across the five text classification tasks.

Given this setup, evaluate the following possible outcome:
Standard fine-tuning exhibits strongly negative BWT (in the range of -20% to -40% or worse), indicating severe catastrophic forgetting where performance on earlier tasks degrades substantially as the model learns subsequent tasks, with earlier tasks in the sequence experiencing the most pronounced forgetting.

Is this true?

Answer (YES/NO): YES